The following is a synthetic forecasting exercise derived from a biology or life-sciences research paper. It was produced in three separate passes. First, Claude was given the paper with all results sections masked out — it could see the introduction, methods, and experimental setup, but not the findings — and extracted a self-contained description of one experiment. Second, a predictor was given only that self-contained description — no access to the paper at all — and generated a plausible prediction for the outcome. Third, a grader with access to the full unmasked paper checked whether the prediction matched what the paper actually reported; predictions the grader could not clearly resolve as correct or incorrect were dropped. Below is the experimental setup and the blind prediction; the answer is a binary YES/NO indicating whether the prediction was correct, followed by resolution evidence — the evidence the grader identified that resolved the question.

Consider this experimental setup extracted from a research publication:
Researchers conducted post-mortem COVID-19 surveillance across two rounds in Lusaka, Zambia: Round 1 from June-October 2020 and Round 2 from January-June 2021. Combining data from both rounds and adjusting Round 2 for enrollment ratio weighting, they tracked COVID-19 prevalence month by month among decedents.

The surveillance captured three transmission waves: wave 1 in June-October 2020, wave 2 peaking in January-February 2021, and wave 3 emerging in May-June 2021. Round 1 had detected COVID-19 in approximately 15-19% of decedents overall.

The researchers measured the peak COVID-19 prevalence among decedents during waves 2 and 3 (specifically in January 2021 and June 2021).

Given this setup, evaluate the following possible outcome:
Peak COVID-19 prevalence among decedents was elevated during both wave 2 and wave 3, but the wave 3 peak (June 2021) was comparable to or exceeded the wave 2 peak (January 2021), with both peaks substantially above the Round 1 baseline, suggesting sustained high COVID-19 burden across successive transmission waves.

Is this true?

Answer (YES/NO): YES